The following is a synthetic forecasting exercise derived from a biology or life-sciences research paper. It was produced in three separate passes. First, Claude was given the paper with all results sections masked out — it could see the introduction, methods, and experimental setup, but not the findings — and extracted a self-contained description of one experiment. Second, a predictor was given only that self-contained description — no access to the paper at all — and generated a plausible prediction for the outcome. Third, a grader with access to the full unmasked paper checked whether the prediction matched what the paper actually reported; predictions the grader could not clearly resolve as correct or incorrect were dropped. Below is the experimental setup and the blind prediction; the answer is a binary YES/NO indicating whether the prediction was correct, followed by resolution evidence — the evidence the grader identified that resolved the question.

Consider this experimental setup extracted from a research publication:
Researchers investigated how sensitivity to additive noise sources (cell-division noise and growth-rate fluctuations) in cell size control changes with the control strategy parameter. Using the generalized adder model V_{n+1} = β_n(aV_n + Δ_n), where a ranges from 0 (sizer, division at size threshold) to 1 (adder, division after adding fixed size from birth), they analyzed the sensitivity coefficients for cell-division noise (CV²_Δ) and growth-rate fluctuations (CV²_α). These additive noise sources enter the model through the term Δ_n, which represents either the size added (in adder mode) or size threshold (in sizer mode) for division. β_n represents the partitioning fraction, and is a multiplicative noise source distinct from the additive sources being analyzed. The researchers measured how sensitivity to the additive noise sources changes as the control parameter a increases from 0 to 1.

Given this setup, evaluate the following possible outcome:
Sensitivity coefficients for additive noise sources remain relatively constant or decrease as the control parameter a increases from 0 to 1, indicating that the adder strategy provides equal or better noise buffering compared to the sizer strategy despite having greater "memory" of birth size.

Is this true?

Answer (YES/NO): YES